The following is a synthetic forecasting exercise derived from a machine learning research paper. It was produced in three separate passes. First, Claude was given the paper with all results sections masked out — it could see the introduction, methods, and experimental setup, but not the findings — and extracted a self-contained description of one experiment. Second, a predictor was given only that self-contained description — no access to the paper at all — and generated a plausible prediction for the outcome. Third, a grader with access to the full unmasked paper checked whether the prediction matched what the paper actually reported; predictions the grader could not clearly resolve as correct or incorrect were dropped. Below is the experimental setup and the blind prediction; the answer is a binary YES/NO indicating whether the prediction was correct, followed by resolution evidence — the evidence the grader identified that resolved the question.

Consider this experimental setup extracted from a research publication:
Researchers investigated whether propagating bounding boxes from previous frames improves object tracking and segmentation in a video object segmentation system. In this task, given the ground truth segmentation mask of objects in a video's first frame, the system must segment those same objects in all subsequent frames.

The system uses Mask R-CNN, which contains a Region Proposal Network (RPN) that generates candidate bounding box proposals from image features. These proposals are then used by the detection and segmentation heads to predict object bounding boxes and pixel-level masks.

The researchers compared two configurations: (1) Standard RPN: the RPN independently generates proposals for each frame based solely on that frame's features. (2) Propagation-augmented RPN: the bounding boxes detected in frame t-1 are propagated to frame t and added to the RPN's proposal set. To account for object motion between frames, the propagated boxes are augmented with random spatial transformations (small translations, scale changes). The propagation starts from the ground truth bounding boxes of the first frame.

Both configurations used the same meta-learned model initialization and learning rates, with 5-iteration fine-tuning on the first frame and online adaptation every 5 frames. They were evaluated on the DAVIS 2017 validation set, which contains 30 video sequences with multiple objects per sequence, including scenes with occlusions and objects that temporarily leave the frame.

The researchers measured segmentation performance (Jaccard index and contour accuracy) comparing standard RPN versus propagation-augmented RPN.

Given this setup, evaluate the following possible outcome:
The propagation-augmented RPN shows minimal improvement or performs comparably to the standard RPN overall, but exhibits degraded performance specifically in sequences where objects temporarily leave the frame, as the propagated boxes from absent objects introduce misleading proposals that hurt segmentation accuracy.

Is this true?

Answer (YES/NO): NO